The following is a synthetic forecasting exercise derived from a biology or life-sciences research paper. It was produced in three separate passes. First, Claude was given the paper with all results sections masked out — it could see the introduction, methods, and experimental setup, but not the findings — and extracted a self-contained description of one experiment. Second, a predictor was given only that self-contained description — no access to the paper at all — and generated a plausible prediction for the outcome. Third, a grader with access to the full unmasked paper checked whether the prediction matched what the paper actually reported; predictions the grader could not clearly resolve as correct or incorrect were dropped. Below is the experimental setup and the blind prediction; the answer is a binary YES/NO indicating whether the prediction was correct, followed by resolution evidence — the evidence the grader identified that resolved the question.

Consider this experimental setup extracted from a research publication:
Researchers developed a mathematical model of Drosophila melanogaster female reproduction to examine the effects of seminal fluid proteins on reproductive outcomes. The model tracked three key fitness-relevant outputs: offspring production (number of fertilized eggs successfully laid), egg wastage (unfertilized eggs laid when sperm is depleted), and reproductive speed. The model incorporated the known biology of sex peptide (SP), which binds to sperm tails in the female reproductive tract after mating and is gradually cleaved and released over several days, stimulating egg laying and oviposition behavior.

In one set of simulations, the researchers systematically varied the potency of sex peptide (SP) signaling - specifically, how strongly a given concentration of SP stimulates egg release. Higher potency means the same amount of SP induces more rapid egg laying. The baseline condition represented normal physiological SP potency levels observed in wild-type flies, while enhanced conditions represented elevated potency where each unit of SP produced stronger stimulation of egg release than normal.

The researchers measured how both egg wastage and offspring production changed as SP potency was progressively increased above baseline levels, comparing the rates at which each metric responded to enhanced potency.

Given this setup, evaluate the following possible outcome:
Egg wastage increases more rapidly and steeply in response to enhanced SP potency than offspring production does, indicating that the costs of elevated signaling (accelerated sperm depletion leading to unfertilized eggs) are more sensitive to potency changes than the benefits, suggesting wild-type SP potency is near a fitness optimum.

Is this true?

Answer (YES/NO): YES